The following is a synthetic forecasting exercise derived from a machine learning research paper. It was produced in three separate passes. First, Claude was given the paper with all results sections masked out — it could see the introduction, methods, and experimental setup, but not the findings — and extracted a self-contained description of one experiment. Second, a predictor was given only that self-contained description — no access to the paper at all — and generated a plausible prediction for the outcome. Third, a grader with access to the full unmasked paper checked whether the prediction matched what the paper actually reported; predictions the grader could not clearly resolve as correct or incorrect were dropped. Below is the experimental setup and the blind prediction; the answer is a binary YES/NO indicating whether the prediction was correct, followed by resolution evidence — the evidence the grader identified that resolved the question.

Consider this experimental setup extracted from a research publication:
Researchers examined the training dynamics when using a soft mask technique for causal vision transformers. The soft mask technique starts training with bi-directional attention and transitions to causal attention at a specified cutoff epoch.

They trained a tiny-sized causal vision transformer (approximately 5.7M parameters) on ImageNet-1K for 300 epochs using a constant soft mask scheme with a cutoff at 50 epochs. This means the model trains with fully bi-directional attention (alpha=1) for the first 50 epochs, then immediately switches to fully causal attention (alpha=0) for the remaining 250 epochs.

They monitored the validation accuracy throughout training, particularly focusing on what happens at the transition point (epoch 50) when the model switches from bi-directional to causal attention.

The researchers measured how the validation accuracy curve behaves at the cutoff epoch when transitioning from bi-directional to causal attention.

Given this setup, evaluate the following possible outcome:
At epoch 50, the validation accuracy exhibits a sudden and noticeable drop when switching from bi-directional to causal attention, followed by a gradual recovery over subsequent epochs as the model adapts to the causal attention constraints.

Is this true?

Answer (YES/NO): YES